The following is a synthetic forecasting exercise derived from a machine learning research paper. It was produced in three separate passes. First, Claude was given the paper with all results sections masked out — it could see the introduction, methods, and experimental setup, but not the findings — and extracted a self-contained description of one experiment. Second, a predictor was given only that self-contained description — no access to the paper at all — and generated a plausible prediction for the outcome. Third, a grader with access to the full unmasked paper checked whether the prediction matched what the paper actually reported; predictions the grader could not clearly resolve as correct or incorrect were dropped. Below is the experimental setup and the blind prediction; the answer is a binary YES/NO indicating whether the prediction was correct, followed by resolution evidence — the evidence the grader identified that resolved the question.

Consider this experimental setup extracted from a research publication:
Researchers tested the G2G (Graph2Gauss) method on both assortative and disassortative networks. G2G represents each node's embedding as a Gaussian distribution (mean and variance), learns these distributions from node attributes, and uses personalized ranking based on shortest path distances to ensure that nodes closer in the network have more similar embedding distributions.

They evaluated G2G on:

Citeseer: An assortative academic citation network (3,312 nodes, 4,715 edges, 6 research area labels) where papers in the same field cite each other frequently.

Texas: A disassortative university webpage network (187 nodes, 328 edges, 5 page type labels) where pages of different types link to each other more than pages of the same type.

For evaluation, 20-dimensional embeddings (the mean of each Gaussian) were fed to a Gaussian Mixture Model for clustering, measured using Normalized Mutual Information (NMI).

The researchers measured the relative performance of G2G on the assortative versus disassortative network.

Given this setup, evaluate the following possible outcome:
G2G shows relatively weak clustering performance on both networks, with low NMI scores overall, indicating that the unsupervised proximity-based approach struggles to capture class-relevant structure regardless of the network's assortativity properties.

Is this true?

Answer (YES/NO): NO